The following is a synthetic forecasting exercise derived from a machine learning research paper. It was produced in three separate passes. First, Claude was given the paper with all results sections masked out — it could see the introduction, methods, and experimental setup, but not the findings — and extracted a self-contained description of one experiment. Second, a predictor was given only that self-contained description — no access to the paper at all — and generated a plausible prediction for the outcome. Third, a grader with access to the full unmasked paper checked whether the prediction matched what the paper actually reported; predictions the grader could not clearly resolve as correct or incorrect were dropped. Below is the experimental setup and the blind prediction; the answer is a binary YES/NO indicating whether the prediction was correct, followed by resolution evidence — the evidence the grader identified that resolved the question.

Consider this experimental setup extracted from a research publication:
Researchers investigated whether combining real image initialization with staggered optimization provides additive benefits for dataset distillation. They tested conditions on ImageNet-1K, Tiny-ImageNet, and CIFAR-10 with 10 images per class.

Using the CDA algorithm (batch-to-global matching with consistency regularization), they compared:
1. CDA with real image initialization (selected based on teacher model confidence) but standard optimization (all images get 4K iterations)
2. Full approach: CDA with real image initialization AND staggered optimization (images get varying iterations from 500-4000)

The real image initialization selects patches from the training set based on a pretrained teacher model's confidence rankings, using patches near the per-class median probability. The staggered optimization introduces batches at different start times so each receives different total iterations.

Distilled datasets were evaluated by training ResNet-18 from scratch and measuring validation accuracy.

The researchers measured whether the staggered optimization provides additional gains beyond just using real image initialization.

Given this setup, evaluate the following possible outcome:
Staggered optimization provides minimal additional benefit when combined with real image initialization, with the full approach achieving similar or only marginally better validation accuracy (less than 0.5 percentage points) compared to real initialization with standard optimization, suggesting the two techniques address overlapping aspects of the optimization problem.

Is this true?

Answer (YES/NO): NO